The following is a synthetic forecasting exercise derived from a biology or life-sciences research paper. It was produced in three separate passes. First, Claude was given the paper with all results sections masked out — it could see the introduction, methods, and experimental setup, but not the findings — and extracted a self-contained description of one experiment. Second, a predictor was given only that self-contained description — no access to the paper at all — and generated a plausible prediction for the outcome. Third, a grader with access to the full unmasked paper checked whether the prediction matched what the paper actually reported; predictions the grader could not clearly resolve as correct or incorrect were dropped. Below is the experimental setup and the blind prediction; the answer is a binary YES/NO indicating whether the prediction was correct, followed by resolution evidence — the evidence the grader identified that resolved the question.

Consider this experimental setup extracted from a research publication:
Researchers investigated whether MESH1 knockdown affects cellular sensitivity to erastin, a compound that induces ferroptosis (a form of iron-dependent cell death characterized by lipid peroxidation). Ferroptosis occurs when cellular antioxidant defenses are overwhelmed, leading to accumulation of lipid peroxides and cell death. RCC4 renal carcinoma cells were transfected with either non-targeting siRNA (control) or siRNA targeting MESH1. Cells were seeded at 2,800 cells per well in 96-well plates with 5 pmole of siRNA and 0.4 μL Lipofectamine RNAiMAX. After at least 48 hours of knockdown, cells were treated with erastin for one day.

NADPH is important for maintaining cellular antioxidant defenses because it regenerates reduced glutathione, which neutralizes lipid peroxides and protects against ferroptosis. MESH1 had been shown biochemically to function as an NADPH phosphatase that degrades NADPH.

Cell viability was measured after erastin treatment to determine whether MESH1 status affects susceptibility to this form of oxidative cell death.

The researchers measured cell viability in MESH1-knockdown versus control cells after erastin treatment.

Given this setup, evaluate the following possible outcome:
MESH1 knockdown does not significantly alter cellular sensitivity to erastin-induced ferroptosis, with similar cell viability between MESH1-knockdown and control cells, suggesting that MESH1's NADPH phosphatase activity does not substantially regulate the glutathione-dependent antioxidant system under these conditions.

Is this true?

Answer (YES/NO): NO